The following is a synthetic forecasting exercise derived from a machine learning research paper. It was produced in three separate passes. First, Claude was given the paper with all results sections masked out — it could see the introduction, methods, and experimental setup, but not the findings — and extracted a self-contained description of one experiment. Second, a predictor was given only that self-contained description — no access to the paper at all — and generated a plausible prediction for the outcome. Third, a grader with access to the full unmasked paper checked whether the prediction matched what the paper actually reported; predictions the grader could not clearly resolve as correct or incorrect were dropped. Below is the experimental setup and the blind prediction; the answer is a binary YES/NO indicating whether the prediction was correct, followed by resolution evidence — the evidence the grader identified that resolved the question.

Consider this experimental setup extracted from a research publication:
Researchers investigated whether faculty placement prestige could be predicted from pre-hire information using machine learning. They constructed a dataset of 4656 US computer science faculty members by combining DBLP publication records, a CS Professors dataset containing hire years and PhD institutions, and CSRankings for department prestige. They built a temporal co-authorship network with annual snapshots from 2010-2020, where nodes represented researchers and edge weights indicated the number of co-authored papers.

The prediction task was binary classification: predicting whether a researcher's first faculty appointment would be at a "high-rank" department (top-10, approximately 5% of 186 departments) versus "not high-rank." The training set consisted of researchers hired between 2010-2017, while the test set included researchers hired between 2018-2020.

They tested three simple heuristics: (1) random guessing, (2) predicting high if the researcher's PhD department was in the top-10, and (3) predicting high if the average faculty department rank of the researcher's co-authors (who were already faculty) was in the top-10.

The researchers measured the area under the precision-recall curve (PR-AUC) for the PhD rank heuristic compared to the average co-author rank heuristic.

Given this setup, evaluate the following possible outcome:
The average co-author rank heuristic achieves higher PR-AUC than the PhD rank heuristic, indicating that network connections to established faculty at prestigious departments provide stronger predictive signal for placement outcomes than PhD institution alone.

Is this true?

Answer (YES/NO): NO